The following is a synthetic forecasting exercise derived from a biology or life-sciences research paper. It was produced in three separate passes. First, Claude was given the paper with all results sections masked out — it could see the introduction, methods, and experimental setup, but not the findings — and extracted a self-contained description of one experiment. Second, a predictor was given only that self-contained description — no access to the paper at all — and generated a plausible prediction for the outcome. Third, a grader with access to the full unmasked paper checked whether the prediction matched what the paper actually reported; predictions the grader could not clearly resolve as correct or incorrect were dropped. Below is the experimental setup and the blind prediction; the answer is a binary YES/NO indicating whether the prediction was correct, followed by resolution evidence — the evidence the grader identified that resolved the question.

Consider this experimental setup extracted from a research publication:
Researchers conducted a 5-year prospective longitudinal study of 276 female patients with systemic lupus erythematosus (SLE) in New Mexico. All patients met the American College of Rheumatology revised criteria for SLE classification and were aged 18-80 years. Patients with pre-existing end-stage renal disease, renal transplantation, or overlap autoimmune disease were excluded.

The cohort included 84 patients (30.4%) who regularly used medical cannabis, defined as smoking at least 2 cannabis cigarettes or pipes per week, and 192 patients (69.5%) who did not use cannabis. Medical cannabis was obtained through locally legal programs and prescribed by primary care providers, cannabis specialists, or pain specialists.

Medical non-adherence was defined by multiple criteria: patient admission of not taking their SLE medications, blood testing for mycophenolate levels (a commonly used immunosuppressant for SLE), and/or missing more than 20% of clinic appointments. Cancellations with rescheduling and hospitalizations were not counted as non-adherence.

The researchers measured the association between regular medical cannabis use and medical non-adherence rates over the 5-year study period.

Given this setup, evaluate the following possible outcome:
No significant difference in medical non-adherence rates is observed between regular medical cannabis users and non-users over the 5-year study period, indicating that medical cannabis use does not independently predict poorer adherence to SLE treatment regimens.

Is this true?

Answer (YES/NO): NO